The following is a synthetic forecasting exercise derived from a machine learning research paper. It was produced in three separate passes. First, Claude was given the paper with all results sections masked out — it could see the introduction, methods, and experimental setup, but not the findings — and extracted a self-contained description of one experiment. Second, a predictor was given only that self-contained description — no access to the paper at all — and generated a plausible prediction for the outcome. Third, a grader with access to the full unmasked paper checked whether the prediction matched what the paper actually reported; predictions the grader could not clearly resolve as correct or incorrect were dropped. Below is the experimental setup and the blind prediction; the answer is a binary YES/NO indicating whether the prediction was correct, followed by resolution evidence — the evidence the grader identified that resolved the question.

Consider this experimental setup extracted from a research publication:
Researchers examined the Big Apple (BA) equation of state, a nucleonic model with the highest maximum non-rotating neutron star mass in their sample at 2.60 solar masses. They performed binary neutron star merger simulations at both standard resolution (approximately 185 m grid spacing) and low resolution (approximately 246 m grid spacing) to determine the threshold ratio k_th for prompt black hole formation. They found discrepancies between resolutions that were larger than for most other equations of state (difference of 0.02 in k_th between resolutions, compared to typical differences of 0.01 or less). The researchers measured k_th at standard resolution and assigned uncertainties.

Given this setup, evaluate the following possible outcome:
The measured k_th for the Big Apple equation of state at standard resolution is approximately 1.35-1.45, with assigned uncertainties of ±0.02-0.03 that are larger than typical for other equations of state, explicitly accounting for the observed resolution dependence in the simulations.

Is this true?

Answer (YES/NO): NO